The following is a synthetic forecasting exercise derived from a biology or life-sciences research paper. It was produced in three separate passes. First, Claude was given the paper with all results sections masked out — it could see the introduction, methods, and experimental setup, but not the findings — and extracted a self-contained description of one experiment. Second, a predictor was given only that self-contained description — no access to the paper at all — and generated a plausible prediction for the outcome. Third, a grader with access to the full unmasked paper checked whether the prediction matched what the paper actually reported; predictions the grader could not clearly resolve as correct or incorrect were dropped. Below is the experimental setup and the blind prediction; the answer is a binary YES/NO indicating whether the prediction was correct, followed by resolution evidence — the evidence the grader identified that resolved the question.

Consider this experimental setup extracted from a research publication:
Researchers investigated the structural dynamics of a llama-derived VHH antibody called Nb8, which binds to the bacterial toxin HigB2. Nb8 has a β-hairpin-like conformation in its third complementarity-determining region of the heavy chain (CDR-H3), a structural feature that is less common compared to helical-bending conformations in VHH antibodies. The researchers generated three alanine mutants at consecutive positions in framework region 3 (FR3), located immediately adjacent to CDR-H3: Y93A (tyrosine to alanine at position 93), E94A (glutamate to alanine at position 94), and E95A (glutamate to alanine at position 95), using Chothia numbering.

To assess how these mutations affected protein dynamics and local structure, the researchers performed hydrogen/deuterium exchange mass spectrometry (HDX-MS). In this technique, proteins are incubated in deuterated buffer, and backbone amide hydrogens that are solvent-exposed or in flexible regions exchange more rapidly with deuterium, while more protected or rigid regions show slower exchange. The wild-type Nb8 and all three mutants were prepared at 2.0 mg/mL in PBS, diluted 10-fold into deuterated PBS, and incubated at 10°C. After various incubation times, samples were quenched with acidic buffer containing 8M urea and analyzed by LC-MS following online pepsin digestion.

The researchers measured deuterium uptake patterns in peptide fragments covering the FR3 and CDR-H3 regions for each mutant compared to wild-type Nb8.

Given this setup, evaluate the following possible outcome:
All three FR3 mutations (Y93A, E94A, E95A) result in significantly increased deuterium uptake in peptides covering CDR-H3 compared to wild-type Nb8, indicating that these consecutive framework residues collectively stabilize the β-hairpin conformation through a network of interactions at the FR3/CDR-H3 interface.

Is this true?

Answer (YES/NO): NO